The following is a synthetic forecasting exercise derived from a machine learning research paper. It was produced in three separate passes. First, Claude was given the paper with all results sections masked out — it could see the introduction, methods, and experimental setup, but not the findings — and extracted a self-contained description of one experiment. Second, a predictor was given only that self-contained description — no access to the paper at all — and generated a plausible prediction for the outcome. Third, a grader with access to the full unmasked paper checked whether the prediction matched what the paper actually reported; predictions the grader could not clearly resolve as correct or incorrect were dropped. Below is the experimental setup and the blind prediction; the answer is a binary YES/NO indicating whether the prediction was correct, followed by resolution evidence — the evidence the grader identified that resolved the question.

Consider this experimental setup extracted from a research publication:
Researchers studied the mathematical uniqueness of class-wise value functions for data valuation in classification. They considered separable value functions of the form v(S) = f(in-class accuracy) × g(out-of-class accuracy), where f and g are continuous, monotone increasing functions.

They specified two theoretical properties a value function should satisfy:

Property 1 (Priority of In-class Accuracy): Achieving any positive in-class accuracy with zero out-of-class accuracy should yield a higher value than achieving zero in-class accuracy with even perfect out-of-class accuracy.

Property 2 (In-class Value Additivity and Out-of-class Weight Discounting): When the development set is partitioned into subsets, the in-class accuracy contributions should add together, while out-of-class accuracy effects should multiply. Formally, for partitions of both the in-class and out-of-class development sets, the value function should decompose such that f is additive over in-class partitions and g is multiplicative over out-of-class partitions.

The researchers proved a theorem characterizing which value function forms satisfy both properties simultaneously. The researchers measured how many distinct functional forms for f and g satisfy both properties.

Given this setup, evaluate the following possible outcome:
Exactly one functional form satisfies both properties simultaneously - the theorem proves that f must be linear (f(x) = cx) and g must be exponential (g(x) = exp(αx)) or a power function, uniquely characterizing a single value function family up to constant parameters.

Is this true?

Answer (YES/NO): NO